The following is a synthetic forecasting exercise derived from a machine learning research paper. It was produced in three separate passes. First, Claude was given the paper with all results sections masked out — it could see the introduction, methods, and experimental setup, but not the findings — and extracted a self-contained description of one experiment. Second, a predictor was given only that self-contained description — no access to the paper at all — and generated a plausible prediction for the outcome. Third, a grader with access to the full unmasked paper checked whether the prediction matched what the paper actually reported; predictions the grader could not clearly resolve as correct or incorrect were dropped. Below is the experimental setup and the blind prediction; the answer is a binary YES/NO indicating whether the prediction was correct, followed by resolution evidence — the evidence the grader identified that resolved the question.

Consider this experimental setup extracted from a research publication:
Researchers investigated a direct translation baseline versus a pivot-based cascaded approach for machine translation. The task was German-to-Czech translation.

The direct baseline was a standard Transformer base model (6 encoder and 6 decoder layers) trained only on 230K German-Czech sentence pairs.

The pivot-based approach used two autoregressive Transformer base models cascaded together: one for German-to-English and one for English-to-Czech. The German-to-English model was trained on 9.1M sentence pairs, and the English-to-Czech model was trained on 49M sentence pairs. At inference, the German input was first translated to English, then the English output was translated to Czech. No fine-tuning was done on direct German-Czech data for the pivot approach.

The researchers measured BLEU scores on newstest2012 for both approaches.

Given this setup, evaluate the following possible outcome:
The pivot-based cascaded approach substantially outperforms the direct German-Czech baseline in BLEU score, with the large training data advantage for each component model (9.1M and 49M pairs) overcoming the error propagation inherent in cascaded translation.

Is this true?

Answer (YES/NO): YES